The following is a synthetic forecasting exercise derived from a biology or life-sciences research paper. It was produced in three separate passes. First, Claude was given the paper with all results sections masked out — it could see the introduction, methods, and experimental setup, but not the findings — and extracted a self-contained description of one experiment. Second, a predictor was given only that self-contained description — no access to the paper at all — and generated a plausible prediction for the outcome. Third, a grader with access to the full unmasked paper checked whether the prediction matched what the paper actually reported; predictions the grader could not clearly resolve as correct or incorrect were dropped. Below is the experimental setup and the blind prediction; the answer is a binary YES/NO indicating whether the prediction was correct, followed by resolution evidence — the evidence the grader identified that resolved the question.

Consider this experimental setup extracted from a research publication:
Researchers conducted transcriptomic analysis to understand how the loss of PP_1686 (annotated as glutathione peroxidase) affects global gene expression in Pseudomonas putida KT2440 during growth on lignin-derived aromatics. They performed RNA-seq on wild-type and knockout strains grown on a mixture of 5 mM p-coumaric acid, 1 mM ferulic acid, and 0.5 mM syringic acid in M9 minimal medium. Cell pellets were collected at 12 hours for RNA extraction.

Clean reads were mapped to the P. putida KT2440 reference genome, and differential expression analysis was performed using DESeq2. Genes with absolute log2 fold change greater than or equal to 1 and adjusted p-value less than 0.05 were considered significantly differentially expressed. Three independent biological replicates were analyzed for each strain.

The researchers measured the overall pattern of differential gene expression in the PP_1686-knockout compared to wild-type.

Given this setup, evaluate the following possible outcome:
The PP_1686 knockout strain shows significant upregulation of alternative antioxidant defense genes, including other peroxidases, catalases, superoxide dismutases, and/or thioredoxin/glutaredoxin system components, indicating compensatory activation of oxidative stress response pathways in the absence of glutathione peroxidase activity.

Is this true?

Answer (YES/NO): NO